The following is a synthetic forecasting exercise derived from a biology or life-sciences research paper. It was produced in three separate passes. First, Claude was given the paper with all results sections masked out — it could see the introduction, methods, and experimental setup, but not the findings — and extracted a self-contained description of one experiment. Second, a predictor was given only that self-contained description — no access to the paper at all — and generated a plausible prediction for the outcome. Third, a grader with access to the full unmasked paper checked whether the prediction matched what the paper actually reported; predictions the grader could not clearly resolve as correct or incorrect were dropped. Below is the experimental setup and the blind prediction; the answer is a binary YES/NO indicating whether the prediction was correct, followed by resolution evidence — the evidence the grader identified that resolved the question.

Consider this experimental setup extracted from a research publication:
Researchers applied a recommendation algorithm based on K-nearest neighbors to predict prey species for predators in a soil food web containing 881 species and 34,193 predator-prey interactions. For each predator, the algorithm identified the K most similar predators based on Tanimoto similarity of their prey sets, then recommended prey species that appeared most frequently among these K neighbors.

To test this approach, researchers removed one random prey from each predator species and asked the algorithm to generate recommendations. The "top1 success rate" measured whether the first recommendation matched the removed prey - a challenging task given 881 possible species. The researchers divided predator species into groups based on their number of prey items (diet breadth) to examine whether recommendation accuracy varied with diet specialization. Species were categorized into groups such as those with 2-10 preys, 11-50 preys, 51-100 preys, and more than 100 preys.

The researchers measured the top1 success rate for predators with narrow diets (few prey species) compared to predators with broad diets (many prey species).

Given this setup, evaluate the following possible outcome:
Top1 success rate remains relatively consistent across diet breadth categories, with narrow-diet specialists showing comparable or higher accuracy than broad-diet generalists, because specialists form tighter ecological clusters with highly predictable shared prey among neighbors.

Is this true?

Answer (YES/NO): NO